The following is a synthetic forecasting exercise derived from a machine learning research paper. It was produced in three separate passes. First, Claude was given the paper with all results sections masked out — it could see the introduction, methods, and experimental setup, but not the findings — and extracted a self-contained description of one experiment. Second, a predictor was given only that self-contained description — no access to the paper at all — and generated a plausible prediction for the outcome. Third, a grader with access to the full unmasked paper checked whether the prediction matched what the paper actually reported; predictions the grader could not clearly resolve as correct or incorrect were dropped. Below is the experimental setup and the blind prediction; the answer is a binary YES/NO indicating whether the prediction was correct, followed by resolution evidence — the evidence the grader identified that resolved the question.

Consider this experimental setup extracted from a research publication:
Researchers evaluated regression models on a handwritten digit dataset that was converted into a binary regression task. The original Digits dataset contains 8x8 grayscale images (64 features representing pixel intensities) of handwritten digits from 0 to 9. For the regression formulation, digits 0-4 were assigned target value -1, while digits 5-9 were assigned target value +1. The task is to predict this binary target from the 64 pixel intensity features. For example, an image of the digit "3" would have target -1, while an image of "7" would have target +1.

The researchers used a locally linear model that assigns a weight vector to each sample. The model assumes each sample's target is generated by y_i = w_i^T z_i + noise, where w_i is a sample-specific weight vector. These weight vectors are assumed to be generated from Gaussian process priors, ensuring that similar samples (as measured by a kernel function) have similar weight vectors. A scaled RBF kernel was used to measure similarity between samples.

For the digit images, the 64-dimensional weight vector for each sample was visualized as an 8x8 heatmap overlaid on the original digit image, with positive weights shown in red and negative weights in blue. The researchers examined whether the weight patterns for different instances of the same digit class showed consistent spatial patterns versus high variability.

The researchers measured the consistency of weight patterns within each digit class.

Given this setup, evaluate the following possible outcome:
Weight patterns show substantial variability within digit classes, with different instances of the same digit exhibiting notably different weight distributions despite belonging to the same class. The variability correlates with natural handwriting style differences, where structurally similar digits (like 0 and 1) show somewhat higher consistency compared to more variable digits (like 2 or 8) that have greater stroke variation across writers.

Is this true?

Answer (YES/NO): NO